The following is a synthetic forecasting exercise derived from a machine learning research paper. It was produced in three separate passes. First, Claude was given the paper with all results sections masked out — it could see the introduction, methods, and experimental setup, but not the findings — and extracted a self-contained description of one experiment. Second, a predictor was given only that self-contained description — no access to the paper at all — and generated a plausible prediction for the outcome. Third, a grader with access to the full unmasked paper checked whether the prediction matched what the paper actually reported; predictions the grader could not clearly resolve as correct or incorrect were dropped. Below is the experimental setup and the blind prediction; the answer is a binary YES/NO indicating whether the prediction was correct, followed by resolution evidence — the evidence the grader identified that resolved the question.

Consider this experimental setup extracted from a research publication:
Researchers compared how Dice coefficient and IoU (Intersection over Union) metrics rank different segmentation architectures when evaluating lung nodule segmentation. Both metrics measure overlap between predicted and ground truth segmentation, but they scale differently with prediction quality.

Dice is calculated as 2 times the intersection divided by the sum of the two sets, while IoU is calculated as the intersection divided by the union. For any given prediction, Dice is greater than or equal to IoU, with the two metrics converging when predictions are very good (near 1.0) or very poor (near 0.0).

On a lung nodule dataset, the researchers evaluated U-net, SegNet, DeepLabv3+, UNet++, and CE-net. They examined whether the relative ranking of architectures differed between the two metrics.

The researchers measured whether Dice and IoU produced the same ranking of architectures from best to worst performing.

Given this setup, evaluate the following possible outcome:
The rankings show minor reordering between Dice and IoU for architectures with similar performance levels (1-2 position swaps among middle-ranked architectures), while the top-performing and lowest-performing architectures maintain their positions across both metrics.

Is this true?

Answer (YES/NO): NO